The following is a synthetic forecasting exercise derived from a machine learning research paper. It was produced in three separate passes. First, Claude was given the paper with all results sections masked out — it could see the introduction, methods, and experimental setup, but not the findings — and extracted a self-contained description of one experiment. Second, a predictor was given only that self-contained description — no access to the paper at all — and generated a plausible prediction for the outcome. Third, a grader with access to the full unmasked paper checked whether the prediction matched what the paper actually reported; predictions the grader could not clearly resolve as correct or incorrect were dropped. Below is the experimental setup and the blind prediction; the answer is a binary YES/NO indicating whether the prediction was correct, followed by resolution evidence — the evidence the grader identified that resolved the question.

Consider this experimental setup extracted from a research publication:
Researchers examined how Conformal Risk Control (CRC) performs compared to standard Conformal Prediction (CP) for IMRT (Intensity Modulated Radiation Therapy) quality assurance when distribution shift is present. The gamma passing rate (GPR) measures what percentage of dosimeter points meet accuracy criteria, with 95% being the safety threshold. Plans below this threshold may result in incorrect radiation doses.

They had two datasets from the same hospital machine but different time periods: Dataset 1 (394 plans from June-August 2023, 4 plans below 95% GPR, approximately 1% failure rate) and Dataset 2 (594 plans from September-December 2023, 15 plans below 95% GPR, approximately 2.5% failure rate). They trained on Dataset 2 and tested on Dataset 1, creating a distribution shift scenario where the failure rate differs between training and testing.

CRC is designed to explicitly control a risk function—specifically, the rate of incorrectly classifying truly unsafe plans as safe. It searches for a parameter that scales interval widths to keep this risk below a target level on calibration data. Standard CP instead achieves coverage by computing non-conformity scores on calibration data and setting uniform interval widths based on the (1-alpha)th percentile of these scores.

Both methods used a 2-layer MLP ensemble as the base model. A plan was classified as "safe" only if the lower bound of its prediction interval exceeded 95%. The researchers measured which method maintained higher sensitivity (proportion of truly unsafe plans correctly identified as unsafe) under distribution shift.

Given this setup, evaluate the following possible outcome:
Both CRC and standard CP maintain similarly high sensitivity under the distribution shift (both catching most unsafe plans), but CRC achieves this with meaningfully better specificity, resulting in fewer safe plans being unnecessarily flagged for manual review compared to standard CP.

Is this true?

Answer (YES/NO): NO